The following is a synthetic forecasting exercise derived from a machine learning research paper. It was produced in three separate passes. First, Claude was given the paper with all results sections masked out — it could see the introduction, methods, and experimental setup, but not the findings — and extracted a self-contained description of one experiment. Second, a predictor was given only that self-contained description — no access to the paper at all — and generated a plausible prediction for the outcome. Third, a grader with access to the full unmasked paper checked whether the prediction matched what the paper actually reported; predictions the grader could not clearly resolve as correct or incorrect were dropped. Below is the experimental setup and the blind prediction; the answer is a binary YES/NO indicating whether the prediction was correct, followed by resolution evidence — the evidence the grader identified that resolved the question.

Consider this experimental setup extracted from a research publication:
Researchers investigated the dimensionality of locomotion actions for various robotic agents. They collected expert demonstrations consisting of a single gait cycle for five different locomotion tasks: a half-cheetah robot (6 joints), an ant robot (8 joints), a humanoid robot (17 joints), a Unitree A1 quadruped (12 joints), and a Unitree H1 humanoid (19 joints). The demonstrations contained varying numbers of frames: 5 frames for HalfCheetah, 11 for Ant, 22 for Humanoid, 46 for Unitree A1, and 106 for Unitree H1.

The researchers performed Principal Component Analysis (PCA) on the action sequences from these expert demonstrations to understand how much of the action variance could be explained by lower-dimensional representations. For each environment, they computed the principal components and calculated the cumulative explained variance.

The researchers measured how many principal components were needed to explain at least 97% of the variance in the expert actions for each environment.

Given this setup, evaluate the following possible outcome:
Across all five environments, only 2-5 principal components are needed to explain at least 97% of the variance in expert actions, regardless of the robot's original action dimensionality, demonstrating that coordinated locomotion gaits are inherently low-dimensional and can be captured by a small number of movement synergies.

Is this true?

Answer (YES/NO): NO